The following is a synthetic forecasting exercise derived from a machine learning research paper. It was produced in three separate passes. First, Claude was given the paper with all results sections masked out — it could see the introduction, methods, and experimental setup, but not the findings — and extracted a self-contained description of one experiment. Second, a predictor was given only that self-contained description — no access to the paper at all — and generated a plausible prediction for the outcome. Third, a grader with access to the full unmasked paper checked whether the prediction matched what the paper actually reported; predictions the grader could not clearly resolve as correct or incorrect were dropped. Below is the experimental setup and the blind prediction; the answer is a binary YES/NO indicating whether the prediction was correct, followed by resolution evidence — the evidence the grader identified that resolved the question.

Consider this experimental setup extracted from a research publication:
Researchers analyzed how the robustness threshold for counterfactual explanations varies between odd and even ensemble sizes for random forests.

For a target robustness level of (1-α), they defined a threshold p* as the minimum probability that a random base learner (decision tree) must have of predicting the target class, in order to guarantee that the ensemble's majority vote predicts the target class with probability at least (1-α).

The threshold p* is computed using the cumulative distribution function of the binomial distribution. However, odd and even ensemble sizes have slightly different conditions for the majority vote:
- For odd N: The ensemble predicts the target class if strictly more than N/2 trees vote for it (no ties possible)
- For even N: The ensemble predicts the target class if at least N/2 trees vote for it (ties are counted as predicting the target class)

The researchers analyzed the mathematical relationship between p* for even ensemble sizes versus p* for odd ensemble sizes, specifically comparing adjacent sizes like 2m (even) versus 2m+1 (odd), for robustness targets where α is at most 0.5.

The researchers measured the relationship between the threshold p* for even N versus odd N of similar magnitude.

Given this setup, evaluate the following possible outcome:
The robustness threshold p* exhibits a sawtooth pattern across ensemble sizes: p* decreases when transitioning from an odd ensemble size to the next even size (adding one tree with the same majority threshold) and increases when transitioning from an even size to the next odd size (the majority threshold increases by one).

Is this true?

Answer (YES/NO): NO